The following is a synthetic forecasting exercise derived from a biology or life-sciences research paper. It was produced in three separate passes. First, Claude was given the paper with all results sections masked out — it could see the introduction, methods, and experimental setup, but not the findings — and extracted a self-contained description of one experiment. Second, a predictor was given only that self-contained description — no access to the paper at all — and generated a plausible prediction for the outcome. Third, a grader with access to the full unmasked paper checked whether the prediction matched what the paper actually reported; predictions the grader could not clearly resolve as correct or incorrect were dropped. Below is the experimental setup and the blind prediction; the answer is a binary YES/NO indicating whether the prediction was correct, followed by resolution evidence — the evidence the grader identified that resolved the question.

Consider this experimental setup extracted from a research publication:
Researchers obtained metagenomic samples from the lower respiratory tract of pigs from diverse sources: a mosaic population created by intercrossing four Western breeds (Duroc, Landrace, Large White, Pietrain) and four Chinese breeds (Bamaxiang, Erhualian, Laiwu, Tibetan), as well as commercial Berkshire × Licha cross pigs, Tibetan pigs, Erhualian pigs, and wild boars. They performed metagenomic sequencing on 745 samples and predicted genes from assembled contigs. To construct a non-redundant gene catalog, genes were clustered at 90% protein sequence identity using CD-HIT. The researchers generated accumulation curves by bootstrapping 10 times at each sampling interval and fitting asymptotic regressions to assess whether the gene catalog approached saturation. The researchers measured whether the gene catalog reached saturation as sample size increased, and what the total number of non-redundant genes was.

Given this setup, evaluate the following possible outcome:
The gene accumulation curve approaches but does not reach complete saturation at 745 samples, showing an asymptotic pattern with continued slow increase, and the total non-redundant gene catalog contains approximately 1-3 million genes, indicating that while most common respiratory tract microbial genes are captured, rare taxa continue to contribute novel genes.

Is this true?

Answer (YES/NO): NO